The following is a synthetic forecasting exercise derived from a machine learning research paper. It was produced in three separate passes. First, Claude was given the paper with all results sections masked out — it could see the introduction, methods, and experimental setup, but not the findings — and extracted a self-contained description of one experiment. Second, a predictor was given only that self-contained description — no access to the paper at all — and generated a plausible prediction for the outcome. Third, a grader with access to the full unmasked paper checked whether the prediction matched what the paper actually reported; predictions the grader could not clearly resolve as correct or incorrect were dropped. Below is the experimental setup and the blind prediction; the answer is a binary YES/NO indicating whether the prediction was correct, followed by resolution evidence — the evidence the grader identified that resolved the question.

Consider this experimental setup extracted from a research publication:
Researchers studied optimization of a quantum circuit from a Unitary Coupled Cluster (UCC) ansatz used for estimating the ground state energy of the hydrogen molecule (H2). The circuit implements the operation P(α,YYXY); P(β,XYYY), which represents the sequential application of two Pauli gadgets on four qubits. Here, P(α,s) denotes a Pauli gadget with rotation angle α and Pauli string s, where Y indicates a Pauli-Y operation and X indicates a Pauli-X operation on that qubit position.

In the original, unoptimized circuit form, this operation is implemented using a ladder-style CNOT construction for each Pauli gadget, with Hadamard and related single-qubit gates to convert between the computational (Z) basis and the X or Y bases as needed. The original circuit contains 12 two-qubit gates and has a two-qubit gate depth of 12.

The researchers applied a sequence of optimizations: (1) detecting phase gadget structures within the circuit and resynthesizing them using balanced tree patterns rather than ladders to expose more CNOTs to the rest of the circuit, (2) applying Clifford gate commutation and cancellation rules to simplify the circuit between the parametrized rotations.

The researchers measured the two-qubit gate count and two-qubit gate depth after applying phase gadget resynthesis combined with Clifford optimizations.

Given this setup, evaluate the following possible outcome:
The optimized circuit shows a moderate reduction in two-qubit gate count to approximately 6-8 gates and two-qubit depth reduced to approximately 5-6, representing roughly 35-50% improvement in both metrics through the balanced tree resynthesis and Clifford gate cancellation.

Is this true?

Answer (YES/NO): NO